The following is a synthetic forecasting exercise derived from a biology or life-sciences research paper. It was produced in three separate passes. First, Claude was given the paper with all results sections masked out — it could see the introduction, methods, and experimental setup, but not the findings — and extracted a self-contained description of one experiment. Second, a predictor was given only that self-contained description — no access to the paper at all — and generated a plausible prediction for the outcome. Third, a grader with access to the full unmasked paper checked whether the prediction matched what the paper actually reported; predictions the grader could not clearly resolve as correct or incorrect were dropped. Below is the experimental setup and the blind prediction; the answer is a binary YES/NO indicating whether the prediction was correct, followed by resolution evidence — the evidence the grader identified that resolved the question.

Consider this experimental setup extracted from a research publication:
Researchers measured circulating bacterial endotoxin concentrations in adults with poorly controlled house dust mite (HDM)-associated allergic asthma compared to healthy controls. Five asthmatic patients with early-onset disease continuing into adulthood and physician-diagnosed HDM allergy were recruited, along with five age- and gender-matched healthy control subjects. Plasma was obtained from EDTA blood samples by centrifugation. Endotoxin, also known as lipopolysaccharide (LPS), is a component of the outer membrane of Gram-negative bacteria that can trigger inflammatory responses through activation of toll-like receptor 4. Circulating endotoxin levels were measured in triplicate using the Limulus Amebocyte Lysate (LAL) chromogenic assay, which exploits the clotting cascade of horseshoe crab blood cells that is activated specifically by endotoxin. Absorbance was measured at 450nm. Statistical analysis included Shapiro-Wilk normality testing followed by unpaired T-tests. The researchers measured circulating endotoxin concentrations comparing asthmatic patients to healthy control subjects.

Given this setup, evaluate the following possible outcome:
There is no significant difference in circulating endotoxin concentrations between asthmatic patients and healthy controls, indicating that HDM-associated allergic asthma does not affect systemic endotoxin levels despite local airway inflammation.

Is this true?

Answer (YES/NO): NO